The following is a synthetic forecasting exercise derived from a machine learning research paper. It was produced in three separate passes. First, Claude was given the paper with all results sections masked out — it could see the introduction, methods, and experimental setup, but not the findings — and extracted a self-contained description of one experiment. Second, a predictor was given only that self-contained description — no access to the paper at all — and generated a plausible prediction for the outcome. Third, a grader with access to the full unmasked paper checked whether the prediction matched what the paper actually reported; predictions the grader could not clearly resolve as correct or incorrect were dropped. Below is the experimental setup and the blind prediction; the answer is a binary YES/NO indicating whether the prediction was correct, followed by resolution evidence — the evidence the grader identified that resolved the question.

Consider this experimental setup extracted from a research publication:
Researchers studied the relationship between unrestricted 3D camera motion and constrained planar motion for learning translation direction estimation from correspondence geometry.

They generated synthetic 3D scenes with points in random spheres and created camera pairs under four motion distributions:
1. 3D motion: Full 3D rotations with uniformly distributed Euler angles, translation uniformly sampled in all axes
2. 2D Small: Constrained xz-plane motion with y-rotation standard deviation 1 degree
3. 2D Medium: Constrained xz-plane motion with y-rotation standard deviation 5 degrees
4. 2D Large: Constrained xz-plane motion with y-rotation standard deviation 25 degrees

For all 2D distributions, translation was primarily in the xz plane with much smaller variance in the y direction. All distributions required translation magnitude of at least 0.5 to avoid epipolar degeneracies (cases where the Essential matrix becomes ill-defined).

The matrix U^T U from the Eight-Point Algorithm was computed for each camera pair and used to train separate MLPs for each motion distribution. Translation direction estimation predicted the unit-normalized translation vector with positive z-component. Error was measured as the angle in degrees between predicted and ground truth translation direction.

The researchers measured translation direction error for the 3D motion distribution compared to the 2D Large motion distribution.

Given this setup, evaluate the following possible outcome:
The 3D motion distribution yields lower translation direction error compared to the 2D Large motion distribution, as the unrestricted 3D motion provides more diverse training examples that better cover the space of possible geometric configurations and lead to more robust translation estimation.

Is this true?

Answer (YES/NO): NO